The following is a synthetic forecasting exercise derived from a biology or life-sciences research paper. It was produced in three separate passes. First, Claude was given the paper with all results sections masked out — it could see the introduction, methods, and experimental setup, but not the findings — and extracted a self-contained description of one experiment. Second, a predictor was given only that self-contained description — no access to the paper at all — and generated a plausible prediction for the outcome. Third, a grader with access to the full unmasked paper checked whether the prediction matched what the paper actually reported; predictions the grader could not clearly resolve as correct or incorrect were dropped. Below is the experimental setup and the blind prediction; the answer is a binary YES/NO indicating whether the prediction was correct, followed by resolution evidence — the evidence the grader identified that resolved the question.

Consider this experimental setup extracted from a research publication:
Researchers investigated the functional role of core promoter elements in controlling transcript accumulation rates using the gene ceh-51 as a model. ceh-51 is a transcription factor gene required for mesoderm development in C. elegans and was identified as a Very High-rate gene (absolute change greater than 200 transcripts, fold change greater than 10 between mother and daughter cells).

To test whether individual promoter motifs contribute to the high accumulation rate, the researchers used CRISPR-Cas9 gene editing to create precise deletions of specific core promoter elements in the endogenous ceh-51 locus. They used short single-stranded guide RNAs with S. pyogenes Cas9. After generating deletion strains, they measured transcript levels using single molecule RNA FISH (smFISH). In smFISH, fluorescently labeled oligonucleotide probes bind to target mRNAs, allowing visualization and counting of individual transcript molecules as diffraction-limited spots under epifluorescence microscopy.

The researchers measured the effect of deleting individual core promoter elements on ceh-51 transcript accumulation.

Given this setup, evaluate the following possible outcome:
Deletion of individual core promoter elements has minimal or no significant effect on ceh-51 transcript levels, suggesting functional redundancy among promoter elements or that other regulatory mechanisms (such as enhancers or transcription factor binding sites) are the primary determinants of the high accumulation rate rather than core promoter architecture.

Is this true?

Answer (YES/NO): YES